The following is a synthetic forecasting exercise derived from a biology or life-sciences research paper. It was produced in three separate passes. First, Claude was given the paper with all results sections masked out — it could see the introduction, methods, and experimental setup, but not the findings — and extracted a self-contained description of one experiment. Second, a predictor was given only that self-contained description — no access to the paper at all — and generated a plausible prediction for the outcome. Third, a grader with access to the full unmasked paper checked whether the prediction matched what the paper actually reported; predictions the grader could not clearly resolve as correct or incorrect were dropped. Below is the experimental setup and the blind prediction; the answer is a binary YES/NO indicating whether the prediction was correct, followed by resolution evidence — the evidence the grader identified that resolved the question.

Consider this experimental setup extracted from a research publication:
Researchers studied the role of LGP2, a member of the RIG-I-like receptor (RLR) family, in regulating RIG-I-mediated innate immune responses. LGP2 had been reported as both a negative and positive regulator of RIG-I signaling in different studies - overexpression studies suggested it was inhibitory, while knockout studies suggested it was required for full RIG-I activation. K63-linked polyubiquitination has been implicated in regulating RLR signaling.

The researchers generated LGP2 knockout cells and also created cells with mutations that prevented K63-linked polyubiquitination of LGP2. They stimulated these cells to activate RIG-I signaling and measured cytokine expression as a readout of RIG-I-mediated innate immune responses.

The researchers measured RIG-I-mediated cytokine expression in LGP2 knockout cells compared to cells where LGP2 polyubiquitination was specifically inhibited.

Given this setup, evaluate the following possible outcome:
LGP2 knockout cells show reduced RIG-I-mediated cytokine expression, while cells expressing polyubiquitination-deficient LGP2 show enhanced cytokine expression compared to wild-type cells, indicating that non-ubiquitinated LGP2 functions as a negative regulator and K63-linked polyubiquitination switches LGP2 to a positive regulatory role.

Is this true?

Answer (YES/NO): NO